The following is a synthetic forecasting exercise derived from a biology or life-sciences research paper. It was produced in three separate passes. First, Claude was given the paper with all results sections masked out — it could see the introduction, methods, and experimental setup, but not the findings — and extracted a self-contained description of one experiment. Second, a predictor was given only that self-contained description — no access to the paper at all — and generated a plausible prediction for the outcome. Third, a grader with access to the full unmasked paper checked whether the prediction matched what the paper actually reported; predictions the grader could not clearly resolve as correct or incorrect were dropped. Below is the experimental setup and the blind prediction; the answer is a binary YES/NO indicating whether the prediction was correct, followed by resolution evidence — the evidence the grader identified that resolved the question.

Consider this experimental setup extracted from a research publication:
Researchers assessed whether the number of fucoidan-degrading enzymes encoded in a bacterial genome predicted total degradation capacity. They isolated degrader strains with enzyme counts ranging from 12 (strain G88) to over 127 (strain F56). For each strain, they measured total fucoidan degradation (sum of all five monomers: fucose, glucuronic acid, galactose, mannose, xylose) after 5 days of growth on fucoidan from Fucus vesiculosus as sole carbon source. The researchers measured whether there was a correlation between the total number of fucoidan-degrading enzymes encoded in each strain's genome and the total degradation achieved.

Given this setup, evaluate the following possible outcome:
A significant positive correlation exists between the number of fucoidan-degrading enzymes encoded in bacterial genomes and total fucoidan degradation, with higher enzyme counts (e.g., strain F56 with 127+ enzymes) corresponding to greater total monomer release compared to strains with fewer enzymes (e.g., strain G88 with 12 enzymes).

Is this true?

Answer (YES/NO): NO